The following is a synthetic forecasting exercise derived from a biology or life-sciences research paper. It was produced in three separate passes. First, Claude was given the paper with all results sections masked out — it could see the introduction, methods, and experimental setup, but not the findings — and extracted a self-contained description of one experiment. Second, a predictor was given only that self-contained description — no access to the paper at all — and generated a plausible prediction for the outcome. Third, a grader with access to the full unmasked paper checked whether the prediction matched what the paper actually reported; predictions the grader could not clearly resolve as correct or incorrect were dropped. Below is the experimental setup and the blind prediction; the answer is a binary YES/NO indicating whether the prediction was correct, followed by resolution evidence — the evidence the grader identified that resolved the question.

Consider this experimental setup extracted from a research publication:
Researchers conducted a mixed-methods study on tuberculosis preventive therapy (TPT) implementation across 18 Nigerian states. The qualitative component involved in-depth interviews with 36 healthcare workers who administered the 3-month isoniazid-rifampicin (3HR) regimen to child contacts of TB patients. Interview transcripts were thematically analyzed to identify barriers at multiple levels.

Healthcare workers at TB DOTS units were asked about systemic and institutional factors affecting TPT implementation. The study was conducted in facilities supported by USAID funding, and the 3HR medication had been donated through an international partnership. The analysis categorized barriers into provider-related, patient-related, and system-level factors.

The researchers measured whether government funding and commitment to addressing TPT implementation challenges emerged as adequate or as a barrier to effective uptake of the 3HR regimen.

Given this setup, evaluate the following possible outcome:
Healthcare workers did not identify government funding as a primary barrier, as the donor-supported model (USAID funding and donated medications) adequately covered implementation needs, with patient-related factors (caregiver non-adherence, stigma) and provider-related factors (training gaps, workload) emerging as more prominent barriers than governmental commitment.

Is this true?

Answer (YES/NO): NO